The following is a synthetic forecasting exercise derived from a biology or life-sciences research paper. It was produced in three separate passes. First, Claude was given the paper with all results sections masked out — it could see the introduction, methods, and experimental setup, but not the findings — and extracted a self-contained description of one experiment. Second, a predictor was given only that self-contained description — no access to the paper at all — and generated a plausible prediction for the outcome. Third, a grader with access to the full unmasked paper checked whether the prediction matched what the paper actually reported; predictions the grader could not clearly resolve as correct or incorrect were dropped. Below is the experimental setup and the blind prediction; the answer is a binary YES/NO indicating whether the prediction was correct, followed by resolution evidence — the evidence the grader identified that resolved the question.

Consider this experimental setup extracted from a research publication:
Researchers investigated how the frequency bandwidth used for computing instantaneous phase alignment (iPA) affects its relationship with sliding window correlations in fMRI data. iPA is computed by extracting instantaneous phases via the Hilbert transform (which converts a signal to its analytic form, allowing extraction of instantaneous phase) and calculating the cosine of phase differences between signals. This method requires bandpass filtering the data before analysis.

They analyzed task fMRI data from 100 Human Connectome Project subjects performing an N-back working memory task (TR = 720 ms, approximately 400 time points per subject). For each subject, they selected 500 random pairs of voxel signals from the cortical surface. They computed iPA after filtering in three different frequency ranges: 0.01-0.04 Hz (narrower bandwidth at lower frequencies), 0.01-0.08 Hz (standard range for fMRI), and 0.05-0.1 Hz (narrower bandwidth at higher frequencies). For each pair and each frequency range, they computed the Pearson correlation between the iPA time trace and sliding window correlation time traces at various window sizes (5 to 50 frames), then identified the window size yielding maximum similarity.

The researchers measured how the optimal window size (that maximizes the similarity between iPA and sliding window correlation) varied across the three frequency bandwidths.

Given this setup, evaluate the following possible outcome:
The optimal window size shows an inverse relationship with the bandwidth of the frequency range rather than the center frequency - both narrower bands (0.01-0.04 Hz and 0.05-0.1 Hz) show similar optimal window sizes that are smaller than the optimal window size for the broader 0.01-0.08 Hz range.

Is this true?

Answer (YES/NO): NO